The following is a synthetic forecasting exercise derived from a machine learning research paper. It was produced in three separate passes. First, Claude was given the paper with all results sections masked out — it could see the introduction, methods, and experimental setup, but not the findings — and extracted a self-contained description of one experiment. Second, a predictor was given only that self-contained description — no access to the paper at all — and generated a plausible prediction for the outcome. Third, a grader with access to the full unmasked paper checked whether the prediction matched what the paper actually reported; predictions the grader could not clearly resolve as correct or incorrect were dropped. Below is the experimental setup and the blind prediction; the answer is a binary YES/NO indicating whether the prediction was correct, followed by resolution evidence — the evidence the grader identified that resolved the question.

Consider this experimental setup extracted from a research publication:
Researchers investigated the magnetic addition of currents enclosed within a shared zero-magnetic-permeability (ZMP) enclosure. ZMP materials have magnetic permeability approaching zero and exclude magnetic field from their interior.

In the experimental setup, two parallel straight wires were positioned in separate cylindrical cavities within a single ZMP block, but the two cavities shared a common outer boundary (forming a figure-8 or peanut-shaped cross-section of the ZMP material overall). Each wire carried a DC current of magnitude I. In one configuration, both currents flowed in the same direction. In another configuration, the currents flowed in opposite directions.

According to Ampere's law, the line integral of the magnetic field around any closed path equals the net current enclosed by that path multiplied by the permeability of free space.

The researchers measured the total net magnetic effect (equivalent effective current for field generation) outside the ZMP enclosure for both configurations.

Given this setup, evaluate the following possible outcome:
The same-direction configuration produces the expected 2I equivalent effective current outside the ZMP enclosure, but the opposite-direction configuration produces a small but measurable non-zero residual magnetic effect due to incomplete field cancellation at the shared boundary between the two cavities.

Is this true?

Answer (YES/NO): NO